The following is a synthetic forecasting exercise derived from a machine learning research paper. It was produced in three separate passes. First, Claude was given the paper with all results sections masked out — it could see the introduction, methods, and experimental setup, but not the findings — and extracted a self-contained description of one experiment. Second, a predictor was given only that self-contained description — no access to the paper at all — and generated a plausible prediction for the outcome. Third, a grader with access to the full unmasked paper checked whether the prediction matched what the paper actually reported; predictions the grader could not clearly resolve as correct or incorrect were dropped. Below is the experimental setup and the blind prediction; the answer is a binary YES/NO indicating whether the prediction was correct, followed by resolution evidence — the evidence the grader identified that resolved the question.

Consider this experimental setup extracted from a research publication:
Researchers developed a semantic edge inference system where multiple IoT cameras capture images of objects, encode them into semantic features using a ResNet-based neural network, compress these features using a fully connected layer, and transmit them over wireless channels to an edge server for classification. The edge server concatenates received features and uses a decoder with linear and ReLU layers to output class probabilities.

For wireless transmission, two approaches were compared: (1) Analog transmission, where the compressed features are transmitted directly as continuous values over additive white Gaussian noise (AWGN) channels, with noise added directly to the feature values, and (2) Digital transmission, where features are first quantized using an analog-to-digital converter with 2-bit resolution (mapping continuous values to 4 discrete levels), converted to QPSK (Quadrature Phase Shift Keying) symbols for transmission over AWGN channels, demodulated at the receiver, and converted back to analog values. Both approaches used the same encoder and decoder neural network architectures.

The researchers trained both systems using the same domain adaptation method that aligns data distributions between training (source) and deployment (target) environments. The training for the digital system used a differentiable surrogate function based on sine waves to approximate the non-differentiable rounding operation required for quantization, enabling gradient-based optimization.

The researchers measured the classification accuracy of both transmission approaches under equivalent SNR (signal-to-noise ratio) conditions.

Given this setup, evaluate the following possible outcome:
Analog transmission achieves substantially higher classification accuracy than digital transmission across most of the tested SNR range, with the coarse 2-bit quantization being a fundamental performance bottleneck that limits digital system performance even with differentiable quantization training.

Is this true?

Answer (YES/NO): NO